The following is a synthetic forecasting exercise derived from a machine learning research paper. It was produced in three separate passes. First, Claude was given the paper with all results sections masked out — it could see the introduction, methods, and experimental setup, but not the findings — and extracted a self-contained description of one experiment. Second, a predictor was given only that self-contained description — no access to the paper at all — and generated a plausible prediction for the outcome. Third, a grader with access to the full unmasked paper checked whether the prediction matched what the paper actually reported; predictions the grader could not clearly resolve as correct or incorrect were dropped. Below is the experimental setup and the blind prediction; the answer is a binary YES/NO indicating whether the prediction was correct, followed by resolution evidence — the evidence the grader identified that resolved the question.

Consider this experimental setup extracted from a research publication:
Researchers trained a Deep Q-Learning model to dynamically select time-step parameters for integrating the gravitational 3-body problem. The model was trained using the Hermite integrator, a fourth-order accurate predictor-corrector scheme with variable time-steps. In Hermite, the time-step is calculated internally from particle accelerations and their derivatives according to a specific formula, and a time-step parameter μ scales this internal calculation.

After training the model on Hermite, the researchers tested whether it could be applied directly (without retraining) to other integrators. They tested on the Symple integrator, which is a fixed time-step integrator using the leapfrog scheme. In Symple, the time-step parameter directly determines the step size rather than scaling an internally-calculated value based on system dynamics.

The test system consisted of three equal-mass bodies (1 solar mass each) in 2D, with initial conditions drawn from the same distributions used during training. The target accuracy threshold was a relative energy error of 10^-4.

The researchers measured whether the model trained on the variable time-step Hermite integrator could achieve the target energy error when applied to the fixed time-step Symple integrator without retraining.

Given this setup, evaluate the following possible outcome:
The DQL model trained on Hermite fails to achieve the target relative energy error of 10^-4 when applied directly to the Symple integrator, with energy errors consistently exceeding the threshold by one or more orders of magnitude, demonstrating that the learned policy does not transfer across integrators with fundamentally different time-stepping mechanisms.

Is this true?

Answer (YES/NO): YES